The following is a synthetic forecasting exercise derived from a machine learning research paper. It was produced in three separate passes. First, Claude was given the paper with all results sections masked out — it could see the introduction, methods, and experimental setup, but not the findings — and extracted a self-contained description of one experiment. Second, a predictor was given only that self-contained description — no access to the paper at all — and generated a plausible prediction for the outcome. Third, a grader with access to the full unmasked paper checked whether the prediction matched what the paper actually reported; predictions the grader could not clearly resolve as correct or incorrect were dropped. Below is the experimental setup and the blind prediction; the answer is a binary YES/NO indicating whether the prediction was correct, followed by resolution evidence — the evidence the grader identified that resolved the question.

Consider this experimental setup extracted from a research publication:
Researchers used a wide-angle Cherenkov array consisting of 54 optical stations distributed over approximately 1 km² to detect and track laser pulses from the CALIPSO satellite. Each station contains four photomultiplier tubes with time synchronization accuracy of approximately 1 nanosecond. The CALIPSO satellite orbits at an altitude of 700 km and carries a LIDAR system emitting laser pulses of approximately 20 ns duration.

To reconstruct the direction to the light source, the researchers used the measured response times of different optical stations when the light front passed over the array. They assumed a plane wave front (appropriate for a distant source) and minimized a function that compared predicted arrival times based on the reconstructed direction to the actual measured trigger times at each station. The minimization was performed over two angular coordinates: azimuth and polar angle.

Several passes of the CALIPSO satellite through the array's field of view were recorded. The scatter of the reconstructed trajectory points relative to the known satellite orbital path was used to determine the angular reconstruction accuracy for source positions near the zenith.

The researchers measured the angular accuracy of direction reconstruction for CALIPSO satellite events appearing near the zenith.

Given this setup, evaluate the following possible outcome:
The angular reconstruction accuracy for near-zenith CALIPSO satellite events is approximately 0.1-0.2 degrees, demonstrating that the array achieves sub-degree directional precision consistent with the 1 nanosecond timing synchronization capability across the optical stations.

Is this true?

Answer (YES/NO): NO